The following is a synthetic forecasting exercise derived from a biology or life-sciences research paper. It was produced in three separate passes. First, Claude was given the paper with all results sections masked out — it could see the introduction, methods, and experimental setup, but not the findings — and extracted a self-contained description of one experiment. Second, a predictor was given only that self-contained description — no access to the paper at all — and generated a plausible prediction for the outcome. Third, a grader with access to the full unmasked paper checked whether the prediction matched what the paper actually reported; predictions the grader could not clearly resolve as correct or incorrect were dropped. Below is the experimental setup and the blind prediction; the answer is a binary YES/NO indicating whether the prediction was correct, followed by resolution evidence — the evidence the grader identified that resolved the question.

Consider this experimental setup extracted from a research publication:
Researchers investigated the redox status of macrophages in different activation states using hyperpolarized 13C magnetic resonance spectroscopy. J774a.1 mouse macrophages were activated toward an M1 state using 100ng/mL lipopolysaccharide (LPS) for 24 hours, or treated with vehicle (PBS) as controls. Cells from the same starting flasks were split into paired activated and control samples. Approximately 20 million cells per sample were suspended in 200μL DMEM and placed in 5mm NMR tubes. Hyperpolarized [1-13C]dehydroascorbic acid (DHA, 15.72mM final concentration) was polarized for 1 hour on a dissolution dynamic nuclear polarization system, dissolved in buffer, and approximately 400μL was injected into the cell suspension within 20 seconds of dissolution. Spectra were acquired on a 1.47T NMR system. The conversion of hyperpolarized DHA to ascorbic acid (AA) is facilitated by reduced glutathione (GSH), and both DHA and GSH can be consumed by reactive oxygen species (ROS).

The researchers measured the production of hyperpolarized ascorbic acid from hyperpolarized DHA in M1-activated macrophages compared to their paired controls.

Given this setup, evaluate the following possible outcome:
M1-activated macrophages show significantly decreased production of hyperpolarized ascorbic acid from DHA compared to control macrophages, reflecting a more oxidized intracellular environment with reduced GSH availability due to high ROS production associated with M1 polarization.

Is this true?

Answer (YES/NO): NO